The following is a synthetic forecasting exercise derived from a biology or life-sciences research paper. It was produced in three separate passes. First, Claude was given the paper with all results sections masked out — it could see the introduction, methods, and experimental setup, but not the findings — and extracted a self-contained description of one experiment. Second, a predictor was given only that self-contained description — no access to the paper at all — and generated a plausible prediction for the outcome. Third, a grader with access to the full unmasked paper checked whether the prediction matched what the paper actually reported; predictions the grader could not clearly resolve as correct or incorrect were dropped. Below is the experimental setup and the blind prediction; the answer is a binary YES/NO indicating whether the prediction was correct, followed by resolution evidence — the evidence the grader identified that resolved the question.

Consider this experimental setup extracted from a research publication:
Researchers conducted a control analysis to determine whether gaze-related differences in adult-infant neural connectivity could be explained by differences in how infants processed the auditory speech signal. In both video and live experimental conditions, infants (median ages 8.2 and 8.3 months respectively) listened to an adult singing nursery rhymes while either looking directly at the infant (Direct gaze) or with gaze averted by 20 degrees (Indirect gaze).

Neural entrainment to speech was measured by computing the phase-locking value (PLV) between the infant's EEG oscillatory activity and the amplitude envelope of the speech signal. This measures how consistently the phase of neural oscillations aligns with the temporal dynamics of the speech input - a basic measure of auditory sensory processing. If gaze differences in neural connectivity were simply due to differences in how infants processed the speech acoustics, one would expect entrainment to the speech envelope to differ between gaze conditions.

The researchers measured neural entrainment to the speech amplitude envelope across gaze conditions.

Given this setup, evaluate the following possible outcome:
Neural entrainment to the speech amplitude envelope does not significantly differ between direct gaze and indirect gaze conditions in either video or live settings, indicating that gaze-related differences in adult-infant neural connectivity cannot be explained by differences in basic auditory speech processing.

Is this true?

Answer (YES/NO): YES